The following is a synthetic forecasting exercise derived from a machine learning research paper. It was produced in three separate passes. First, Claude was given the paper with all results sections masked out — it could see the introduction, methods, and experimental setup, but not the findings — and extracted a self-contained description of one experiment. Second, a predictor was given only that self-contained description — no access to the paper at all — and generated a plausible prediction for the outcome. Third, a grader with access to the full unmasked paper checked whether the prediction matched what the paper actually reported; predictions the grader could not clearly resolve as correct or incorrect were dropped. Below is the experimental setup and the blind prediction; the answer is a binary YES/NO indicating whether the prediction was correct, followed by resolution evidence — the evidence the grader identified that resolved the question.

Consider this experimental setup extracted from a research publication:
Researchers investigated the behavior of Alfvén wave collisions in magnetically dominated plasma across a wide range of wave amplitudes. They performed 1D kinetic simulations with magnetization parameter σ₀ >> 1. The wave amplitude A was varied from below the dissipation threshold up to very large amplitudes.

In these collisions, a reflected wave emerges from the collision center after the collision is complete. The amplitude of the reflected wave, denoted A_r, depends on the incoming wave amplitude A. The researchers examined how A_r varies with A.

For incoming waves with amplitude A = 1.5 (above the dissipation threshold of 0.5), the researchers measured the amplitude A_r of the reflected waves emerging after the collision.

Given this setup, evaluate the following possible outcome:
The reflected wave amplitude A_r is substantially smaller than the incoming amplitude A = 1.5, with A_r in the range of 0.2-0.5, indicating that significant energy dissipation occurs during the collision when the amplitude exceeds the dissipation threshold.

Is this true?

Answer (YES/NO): YES